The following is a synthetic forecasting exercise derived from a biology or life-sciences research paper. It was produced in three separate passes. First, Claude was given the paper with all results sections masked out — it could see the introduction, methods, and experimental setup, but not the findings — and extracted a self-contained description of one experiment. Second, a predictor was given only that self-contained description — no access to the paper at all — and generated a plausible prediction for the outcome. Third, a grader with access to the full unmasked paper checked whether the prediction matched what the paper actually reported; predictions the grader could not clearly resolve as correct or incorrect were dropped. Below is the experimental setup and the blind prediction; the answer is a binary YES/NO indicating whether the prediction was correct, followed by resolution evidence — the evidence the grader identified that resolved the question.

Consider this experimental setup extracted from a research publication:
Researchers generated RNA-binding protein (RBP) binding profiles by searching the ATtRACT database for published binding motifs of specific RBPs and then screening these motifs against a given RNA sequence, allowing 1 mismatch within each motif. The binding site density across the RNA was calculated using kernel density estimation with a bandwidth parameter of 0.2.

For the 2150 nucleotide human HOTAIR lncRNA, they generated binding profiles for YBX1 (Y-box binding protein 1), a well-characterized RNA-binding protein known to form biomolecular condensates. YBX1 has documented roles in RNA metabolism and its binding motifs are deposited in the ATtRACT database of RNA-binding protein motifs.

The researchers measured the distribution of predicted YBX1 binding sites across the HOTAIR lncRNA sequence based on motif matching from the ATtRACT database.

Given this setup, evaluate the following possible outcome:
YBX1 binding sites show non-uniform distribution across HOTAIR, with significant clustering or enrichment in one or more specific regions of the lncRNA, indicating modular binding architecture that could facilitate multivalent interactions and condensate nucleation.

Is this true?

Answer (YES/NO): YES